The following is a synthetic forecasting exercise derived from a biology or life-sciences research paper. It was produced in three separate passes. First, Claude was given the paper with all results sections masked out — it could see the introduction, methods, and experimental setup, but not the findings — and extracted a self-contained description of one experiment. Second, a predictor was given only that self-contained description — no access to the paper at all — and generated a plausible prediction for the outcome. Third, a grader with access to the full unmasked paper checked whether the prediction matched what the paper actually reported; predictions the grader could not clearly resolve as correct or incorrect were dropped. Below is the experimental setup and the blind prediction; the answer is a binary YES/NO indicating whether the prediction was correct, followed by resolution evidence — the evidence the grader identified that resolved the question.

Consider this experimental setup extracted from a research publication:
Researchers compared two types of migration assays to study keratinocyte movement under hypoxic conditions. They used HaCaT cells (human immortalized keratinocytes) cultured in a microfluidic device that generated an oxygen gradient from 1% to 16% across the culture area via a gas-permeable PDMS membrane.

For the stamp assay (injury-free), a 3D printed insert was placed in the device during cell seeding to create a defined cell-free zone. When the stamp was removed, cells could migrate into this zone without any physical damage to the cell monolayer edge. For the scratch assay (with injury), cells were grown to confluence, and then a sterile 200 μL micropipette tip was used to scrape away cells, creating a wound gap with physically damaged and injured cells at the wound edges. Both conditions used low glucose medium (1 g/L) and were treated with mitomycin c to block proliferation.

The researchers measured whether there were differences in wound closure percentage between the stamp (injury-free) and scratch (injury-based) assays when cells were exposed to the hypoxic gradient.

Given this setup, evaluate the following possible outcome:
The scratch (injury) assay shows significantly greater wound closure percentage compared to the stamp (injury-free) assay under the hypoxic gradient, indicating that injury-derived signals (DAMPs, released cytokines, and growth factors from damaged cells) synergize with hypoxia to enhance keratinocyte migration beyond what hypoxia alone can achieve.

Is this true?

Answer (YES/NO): YES